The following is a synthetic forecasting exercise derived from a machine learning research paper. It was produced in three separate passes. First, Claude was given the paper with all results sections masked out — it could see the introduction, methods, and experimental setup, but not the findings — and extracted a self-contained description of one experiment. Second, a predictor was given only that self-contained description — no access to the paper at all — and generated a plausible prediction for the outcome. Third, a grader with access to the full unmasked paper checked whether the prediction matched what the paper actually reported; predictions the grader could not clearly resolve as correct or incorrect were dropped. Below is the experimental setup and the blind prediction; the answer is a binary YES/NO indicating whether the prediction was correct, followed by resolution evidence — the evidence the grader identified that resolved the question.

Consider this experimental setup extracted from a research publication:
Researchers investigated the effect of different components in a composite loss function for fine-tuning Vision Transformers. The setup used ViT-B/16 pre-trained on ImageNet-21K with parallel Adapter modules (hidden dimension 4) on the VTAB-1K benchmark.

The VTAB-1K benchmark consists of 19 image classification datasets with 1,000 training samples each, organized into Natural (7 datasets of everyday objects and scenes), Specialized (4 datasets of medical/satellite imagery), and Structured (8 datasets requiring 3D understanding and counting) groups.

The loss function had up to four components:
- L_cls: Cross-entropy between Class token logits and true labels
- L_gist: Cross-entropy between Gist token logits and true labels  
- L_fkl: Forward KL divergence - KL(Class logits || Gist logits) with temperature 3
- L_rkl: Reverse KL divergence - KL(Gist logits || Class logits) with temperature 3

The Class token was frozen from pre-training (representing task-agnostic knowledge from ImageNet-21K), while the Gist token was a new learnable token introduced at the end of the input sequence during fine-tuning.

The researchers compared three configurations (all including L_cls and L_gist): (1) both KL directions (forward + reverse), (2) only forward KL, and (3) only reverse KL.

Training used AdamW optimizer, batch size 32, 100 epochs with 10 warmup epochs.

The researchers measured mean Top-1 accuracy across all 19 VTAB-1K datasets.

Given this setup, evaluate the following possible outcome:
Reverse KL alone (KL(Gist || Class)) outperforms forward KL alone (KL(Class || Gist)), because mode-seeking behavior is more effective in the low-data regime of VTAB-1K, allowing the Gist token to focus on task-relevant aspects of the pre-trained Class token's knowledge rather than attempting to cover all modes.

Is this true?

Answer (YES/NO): YES